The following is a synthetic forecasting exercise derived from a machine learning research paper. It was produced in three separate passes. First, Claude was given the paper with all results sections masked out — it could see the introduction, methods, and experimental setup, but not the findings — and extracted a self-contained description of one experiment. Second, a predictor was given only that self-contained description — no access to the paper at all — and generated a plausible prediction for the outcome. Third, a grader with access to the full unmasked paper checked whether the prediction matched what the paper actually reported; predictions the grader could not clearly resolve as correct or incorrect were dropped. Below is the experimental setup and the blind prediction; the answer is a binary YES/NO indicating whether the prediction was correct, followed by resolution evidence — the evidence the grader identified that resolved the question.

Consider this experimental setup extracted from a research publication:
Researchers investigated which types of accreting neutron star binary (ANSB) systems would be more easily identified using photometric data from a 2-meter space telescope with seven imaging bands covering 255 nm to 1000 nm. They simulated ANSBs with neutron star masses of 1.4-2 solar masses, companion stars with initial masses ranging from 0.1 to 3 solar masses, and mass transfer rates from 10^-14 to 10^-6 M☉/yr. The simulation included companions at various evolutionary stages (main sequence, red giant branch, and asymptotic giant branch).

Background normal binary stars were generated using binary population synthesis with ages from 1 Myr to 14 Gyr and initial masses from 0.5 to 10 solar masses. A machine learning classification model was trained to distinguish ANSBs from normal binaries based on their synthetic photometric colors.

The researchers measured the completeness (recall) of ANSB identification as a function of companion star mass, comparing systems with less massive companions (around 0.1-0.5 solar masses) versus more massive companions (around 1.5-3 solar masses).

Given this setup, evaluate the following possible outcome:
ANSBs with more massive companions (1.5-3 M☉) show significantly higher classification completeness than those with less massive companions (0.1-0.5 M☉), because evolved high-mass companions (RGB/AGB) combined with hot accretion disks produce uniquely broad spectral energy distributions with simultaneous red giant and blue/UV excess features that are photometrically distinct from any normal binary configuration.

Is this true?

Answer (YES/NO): NO